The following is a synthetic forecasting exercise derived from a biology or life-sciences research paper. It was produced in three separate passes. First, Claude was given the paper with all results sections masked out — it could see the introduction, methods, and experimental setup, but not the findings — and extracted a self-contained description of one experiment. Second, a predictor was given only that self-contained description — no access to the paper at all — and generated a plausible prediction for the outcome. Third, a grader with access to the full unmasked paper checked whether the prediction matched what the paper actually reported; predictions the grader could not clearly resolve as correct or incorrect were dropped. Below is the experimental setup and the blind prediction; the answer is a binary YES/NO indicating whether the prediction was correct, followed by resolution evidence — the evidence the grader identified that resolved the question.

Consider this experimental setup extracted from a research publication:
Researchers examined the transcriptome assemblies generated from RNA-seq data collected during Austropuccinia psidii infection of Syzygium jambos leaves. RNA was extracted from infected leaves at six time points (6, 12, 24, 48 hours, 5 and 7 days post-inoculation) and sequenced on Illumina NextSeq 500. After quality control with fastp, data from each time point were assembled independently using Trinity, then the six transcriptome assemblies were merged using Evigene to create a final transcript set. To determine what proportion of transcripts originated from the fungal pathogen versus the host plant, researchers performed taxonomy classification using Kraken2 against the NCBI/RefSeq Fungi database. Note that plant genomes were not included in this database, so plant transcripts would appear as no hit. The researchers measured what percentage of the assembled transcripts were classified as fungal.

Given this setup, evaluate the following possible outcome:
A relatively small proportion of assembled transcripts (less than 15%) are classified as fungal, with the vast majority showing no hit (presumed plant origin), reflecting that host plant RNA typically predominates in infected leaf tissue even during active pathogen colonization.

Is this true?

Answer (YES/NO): YES